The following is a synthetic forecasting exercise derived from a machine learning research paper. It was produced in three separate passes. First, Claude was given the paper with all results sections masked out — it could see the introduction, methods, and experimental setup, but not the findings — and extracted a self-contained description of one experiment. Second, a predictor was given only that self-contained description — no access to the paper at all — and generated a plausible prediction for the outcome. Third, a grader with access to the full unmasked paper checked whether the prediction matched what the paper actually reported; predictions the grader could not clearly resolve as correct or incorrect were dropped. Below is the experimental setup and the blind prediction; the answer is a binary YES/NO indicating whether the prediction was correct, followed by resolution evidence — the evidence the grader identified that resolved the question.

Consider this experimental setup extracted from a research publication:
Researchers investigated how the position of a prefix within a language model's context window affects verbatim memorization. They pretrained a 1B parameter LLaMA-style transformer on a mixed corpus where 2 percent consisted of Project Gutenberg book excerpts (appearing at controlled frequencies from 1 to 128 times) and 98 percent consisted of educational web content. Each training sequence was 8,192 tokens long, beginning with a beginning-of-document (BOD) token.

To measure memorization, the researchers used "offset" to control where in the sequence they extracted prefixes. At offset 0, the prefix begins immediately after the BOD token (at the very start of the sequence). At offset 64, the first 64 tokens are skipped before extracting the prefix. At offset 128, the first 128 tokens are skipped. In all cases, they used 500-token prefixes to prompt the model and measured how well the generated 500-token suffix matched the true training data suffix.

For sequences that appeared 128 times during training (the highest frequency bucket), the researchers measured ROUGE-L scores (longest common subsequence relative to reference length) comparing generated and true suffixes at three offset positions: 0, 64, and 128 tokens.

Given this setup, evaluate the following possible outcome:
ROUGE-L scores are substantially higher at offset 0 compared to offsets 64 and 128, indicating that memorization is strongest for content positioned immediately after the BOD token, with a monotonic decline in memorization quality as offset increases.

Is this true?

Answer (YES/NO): YES